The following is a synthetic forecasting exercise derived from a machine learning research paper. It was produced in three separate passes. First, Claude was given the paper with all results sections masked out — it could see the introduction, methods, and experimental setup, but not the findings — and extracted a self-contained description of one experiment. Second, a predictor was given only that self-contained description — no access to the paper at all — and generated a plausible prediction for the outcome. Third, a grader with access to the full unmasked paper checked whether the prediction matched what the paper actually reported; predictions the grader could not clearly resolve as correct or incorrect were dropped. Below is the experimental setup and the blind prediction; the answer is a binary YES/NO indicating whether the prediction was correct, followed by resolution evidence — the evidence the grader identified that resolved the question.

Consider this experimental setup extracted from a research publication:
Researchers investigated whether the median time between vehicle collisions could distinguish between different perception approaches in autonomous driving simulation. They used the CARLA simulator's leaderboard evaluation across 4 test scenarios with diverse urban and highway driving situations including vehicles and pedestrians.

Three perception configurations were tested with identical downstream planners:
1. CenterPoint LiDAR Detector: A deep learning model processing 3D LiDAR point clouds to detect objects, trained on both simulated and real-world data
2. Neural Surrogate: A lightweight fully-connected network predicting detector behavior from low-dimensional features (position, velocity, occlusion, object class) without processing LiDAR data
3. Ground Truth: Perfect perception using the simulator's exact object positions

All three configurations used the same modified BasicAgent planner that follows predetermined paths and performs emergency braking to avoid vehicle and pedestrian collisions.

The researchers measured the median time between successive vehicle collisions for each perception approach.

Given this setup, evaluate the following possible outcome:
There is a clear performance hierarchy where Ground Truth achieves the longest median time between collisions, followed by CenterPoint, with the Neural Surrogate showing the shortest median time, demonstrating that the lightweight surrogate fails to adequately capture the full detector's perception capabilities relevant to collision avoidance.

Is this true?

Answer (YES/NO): NO